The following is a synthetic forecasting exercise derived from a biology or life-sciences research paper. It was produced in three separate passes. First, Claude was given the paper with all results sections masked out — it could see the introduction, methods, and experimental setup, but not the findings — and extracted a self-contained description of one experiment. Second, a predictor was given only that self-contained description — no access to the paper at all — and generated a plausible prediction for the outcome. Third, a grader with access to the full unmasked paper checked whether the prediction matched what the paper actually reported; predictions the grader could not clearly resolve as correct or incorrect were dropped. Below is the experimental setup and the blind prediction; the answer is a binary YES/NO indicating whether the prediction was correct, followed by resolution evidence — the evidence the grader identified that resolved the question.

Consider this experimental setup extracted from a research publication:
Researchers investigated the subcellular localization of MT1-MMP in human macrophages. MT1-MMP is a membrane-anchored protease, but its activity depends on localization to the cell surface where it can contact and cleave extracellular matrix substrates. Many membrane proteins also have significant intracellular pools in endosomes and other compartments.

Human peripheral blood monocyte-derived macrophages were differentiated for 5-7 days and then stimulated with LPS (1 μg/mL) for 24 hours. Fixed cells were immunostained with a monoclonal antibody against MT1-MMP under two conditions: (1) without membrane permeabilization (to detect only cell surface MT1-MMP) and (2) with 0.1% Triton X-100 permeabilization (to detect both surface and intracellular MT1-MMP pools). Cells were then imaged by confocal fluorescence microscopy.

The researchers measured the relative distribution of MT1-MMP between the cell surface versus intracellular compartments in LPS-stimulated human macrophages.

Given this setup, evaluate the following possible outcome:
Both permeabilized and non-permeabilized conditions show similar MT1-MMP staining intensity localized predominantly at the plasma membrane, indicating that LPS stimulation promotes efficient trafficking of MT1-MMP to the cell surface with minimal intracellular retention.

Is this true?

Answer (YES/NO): NO